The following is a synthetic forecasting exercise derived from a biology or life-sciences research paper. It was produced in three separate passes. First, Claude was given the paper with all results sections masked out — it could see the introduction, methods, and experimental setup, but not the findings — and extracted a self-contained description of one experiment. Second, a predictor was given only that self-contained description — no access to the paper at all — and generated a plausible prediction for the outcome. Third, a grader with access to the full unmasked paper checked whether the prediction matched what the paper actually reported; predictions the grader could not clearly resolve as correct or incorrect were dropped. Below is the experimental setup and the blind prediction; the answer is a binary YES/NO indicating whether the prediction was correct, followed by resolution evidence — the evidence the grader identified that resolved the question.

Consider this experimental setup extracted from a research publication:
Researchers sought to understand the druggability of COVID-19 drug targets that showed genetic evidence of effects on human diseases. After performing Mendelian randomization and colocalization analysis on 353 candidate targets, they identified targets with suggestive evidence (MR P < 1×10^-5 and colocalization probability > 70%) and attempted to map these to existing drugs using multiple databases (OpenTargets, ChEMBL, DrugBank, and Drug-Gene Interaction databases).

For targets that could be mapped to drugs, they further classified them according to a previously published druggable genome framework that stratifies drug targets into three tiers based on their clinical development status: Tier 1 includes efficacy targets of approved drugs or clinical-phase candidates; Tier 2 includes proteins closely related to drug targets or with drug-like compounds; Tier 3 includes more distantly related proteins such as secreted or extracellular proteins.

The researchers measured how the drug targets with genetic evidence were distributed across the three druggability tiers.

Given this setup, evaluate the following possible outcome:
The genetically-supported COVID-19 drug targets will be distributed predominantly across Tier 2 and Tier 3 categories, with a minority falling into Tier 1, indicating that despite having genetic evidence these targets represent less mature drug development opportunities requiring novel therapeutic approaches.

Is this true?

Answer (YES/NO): YES